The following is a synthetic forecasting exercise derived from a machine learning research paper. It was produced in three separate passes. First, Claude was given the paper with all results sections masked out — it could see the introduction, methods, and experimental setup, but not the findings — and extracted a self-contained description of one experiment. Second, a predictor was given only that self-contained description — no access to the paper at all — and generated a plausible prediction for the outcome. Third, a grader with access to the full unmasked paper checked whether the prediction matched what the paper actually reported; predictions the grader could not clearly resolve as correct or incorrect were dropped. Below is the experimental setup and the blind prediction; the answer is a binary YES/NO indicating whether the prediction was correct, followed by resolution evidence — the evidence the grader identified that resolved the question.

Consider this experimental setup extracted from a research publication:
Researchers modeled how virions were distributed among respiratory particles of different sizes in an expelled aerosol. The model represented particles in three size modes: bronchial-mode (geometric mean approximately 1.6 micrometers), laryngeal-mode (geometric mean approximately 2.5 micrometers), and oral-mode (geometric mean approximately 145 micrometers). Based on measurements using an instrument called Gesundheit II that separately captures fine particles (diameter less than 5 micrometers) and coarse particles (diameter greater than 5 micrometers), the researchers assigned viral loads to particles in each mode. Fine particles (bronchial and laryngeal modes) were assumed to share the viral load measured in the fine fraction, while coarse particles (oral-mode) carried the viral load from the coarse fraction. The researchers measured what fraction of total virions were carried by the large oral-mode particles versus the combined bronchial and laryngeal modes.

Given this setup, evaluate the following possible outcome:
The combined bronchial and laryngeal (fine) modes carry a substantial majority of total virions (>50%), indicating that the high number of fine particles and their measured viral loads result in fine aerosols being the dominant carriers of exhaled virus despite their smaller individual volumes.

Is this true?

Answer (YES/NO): YES